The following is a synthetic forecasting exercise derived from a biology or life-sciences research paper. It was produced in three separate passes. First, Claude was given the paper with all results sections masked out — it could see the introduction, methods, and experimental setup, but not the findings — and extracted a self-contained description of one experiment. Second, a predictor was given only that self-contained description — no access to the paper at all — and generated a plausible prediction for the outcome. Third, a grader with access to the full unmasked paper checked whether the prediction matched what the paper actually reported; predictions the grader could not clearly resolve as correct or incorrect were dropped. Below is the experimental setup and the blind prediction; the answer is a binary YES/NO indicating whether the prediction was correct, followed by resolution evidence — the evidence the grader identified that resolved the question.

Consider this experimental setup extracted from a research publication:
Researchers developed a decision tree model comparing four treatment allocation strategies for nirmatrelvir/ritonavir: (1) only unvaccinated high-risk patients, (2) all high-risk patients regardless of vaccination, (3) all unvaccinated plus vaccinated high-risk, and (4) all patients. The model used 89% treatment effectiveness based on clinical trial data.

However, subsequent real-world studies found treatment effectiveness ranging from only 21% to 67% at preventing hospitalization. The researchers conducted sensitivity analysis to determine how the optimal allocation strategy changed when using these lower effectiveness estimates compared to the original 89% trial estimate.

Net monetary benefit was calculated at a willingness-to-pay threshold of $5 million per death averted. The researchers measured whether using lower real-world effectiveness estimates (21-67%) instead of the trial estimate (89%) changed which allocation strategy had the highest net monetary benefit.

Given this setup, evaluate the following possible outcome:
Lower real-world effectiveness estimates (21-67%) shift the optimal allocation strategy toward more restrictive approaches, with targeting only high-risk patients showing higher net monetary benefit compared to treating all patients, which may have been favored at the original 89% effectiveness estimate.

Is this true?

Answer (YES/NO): YES